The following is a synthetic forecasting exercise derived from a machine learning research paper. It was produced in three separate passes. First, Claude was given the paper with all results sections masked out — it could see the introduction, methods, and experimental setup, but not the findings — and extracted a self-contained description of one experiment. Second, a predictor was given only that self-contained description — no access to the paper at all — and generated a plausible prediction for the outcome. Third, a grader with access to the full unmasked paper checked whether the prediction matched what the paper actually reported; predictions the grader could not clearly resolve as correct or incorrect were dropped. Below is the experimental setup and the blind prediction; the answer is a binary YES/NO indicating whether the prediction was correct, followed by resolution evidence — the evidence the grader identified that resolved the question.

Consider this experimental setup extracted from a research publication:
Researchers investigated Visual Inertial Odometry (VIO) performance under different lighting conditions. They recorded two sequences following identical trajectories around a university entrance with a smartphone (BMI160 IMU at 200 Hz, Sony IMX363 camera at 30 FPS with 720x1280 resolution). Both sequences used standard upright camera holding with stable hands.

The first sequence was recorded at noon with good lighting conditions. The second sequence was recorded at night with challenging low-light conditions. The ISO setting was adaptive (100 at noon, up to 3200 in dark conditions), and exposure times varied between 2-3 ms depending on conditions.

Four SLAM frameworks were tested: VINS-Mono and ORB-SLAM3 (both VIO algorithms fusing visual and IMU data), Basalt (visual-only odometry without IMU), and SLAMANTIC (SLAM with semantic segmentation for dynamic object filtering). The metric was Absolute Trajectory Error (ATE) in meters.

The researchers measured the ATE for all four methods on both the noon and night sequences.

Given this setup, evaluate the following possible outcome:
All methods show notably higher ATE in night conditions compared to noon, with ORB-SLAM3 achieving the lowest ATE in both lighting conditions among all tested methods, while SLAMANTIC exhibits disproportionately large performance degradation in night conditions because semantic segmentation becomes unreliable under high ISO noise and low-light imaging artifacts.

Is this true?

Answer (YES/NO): NO